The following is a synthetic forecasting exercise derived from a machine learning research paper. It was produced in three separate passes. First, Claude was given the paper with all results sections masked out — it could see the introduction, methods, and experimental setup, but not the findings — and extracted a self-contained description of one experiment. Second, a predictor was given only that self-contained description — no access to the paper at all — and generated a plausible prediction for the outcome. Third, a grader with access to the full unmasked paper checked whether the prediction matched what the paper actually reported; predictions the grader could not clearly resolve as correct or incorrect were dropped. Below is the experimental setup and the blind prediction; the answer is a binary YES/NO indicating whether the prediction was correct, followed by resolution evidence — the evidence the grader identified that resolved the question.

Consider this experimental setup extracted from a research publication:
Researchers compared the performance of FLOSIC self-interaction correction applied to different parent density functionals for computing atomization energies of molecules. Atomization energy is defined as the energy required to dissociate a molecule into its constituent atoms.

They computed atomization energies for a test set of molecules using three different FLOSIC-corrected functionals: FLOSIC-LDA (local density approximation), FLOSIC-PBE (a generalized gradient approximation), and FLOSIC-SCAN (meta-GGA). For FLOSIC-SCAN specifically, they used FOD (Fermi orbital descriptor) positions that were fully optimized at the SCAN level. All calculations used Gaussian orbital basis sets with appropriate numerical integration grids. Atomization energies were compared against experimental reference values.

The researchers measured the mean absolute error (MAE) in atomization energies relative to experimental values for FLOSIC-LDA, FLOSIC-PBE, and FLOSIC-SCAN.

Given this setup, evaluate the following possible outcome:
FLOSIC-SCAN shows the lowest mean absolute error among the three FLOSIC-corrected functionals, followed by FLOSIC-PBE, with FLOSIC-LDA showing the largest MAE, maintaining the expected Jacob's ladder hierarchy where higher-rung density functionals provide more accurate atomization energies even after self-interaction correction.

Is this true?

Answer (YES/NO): YES